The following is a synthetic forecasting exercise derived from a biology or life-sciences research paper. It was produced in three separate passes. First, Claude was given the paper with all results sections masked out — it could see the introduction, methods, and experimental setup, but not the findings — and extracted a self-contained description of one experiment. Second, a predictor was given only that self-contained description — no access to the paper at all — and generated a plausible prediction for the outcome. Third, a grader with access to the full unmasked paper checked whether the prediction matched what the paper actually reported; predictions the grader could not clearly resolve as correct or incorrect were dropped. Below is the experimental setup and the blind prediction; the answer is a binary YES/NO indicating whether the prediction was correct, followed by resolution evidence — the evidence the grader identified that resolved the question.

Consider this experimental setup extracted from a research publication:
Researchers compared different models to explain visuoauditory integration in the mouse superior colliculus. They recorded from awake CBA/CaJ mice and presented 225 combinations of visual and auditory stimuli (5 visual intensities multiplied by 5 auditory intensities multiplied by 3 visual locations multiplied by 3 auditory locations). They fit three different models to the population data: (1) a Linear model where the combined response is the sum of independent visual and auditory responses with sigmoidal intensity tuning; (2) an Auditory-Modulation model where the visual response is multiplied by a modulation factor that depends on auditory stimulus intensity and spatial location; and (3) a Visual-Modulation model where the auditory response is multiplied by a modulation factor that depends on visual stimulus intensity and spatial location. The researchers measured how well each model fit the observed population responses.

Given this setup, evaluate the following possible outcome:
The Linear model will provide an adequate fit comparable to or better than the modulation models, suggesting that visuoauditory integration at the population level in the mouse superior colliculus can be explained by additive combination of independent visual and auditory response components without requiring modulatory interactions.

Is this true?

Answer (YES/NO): NO